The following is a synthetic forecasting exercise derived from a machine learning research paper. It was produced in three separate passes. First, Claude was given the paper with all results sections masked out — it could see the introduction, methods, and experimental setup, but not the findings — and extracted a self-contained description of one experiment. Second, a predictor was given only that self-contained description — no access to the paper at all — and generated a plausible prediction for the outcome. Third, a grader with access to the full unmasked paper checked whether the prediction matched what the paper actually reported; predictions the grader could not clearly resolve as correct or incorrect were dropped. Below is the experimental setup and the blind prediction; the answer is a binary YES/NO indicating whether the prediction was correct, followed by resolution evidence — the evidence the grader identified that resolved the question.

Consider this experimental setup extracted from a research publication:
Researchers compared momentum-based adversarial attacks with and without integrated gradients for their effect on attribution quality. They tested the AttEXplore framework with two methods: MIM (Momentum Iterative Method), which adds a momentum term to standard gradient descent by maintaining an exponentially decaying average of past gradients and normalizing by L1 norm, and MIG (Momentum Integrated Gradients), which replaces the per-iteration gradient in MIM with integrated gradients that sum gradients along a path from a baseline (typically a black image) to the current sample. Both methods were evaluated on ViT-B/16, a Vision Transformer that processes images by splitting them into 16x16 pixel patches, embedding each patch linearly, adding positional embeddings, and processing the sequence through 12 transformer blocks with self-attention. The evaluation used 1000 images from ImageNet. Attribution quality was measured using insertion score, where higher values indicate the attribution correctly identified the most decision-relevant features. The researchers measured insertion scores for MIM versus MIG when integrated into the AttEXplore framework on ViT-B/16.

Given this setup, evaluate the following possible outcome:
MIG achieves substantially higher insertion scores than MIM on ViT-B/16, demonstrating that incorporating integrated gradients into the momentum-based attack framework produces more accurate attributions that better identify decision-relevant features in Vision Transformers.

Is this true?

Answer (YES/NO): YES